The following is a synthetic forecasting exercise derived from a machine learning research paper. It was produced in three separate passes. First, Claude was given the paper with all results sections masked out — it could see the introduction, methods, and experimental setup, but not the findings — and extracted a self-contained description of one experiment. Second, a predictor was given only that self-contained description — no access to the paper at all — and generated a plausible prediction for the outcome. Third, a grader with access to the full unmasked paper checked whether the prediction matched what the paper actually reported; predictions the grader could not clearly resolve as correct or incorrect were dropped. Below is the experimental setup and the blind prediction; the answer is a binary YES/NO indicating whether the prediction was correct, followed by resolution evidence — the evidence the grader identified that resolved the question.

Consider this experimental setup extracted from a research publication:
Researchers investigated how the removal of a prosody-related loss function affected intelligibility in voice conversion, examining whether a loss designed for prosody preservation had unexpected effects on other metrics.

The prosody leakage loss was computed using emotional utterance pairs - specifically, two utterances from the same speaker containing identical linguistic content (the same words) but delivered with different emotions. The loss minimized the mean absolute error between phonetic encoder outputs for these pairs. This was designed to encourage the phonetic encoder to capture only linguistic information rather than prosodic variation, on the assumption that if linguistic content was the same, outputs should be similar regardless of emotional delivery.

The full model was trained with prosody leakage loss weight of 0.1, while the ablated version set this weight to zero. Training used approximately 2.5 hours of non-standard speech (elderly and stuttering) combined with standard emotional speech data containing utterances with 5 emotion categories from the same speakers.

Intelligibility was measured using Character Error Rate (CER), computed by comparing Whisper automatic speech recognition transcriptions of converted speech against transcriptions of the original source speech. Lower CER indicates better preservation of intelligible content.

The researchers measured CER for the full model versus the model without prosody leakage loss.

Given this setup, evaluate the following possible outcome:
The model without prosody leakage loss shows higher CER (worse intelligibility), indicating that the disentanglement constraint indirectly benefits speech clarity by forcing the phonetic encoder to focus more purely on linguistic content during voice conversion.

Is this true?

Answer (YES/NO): YES